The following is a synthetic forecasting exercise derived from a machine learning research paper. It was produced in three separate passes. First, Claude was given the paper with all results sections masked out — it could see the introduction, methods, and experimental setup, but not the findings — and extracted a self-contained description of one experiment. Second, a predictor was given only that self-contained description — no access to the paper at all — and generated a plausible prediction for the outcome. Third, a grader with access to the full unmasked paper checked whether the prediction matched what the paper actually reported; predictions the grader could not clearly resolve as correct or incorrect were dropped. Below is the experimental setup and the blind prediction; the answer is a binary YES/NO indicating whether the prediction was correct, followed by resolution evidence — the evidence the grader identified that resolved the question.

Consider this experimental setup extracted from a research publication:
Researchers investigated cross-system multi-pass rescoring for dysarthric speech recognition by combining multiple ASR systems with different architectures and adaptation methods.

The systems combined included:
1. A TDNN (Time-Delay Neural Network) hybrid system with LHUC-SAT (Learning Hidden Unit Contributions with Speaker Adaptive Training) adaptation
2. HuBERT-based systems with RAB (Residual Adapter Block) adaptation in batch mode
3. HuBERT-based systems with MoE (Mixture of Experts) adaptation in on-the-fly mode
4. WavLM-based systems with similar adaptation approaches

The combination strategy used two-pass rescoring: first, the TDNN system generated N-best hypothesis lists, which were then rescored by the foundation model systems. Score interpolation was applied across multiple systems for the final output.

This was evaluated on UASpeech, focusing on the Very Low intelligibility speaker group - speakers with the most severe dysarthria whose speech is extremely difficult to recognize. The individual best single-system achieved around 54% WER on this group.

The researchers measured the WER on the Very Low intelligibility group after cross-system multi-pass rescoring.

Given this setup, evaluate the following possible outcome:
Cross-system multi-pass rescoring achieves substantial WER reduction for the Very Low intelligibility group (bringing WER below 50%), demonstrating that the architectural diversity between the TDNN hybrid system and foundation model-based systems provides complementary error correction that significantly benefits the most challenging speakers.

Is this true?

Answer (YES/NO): YES